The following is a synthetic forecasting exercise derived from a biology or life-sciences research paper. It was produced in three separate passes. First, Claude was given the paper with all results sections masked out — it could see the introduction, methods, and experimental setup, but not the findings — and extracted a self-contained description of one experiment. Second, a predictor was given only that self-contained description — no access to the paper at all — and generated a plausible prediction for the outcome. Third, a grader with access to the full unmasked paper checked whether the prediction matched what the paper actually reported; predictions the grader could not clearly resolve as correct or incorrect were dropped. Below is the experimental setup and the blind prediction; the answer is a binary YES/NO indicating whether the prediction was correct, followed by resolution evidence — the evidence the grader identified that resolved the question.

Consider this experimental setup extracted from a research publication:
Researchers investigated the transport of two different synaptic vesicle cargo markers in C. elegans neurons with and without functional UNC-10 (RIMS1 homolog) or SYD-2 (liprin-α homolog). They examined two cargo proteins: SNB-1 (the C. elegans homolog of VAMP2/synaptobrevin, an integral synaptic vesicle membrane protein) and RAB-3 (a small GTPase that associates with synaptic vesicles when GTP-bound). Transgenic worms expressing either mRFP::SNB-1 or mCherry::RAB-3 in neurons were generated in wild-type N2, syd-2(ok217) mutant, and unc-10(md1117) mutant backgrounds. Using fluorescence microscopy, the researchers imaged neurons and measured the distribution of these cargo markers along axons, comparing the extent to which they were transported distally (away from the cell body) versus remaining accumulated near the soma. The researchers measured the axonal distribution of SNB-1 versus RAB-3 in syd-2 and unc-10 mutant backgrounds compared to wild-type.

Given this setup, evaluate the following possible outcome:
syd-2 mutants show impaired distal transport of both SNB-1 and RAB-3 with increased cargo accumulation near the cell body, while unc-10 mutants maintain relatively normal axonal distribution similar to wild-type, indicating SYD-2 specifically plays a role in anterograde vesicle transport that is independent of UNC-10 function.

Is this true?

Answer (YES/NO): NO